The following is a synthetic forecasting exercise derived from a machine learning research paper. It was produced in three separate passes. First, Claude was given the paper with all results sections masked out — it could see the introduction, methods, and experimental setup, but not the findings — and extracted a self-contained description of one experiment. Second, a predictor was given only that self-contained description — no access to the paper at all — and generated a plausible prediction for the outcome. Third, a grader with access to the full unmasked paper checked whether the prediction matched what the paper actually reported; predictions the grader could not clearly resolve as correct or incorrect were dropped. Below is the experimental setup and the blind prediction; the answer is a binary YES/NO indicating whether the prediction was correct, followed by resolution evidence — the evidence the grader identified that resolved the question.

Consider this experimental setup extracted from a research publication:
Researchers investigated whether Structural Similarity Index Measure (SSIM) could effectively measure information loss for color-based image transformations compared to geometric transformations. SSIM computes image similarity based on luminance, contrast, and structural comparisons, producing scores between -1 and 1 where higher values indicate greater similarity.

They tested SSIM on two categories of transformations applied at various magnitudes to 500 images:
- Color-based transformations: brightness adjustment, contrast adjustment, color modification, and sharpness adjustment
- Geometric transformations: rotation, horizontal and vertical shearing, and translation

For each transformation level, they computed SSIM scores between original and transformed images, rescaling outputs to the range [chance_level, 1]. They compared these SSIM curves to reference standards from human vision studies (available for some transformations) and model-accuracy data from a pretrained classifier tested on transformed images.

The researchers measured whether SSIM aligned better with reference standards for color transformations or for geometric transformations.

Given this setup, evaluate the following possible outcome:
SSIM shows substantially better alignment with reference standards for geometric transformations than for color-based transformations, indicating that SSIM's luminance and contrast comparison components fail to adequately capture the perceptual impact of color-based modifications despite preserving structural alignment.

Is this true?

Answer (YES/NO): NO